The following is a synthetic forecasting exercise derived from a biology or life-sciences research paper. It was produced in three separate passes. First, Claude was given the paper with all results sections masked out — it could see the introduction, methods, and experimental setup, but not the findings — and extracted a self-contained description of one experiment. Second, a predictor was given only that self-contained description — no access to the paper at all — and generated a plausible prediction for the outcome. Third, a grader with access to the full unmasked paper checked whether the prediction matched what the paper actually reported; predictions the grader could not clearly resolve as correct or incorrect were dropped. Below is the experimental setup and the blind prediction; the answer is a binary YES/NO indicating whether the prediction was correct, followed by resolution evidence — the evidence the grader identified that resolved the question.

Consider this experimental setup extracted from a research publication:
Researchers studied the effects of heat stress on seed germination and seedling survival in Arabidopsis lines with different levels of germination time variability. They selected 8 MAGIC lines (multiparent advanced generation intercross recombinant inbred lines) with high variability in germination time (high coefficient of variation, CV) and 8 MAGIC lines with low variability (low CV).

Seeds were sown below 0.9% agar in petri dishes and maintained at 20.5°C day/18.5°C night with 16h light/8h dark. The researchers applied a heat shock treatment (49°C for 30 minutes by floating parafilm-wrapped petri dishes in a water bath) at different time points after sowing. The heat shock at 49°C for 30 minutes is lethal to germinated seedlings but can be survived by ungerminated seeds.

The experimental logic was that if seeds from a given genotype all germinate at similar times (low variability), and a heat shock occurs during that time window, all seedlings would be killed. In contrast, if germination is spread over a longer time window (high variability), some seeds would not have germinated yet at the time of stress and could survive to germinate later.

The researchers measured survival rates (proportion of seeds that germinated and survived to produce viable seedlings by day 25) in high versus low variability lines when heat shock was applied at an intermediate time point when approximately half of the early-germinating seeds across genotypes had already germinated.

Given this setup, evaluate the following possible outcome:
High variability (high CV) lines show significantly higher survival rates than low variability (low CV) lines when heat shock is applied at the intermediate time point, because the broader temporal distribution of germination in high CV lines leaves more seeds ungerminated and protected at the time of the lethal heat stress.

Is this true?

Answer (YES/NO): YES